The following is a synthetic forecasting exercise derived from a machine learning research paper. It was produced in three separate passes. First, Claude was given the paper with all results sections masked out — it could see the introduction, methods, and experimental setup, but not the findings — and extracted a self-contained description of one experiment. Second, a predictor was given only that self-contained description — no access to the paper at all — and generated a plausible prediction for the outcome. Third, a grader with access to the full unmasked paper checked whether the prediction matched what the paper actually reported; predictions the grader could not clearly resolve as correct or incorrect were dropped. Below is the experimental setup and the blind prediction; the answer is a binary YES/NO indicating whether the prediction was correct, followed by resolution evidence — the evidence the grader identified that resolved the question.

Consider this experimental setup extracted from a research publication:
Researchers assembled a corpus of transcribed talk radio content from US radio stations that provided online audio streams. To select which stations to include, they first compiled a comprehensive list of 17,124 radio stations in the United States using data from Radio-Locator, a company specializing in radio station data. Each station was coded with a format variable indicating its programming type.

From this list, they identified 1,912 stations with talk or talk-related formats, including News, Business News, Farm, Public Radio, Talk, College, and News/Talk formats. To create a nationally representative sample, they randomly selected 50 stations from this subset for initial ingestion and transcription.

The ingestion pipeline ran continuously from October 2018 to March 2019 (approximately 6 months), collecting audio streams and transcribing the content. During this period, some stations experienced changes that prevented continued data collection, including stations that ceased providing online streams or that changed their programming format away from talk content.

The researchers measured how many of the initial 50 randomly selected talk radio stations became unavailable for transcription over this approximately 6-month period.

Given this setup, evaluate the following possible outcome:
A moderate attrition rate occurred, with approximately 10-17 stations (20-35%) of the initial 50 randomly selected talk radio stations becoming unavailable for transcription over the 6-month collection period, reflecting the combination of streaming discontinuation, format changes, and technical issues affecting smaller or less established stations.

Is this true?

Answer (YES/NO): NO